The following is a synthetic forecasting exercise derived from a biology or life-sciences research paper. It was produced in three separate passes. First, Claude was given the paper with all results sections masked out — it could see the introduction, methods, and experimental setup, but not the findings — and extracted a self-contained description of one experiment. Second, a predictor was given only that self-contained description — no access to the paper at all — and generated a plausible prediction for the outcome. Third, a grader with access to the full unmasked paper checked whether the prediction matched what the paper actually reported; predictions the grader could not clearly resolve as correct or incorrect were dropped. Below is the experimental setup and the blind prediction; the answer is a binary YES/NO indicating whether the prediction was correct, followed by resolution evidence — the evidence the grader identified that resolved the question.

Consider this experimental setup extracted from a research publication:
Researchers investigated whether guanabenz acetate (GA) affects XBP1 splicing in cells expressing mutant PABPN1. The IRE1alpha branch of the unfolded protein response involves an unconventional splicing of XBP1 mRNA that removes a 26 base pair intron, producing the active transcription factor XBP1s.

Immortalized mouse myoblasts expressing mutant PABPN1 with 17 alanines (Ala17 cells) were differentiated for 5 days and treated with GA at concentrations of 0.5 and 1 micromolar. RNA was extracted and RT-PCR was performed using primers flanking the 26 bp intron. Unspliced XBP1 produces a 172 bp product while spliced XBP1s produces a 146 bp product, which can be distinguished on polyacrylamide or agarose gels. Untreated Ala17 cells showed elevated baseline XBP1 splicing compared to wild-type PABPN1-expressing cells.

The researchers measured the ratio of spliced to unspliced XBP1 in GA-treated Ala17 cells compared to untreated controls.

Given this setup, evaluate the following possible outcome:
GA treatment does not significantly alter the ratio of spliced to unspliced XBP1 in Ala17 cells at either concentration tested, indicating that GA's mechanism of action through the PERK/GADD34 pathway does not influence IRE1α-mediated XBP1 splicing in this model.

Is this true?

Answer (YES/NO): NO